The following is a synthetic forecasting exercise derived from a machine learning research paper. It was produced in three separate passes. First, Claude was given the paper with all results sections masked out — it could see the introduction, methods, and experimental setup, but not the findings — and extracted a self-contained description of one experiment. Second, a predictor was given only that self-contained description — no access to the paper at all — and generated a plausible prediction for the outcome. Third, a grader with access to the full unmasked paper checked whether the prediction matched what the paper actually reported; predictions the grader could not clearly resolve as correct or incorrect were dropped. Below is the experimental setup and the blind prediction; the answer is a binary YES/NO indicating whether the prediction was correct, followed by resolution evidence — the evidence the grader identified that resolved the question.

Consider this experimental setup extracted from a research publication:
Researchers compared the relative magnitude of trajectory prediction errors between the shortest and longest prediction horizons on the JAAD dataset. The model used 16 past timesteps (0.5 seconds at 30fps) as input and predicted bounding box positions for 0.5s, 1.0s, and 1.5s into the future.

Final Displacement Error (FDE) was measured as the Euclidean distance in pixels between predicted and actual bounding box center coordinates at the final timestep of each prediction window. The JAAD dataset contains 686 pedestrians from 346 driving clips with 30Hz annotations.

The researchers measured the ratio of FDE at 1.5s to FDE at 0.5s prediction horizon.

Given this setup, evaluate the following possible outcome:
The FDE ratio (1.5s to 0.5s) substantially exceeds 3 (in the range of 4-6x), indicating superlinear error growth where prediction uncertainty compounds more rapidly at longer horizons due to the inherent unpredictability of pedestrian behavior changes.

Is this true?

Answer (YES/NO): YES